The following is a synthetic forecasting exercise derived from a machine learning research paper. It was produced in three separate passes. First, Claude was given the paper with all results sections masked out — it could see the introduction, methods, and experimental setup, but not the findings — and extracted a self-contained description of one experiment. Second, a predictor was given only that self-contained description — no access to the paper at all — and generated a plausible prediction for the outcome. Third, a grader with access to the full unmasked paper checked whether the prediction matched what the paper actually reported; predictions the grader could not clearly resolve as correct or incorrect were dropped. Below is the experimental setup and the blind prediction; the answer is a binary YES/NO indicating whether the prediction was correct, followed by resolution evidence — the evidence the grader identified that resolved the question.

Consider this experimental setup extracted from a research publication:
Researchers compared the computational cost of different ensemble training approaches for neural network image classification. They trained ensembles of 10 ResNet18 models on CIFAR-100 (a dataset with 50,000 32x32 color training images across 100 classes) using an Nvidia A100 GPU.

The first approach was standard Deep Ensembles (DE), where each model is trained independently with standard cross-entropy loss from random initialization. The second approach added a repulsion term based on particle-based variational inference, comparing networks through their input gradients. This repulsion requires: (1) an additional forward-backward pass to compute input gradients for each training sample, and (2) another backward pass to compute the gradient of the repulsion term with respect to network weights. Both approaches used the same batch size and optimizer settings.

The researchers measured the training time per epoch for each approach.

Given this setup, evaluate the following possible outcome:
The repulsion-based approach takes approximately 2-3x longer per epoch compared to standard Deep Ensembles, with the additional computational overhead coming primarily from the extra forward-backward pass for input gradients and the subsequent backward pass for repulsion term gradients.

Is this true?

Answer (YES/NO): NO